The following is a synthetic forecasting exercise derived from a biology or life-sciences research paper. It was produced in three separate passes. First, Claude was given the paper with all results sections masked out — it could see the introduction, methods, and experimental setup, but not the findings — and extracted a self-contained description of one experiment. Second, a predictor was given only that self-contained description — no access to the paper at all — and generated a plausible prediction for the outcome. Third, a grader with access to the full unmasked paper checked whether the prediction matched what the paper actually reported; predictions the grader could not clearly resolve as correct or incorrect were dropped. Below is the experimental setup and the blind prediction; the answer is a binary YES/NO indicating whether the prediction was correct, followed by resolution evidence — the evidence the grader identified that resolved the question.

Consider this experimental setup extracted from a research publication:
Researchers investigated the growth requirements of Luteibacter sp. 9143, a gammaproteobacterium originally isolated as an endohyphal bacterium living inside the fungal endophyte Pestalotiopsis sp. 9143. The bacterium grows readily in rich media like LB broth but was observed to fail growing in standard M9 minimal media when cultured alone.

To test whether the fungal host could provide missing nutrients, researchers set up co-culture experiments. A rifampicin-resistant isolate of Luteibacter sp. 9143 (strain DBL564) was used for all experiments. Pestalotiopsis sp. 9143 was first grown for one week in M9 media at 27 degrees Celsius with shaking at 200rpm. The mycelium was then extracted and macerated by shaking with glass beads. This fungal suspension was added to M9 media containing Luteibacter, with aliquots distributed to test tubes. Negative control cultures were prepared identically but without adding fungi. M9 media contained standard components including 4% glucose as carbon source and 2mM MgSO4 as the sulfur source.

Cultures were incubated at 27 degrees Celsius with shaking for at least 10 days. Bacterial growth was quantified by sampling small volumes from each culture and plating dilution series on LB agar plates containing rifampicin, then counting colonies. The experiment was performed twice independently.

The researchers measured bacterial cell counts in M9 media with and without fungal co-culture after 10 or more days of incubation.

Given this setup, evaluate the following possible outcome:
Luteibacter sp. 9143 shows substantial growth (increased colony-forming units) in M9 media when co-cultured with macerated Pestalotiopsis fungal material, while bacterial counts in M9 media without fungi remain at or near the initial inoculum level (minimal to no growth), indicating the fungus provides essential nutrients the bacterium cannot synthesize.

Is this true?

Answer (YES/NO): YES